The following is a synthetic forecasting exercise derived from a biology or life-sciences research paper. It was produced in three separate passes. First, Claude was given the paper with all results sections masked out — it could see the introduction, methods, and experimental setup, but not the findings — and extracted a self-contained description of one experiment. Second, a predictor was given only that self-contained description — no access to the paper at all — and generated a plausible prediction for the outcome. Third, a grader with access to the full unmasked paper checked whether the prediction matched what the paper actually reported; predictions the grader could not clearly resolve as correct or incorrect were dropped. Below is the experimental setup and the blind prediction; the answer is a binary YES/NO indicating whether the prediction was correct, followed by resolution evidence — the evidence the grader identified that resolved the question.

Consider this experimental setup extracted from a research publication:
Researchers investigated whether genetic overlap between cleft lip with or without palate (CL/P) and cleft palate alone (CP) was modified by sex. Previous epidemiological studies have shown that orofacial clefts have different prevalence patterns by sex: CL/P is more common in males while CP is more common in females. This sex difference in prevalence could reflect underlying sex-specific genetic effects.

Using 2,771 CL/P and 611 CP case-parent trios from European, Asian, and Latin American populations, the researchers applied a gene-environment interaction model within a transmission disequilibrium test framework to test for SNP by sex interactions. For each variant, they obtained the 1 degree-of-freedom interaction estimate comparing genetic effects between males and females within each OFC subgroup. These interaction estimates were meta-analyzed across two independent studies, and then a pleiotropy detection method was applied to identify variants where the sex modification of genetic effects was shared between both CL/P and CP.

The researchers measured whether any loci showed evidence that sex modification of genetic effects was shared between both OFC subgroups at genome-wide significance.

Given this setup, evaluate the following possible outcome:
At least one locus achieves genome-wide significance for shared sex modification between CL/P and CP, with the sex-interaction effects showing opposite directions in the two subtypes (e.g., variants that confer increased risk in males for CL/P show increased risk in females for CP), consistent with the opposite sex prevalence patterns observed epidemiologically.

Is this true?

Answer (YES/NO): NO